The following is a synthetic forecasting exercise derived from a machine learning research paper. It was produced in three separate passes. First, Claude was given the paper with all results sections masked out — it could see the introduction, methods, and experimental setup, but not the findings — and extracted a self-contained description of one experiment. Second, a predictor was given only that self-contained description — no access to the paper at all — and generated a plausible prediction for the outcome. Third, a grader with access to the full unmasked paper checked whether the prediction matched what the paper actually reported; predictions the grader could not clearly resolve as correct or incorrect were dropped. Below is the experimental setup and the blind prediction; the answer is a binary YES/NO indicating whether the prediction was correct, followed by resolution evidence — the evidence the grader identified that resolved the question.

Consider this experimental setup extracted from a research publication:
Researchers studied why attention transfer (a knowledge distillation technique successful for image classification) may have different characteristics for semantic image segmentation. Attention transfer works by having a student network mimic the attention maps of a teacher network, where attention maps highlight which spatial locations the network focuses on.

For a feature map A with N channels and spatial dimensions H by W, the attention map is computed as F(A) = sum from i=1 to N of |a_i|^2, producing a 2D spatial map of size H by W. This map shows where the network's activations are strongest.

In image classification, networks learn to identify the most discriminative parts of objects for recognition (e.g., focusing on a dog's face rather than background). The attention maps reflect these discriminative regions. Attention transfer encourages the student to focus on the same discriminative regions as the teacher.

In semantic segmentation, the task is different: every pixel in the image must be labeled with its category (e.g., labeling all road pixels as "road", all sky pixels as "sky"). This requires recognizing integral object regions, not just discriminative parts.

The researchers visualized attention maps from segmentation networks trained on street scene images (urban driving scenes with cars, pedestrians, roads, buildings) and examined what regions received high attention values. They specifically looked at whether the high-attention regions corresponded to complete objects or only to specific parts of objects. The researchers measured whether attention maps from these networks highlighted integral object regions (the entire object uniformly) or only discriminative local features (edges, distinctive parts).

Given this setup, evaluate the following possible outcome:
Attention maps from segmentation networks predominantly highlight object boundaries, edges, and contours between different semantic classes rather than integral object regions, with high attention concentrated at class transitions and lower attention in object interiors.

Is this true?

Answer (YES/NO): NO